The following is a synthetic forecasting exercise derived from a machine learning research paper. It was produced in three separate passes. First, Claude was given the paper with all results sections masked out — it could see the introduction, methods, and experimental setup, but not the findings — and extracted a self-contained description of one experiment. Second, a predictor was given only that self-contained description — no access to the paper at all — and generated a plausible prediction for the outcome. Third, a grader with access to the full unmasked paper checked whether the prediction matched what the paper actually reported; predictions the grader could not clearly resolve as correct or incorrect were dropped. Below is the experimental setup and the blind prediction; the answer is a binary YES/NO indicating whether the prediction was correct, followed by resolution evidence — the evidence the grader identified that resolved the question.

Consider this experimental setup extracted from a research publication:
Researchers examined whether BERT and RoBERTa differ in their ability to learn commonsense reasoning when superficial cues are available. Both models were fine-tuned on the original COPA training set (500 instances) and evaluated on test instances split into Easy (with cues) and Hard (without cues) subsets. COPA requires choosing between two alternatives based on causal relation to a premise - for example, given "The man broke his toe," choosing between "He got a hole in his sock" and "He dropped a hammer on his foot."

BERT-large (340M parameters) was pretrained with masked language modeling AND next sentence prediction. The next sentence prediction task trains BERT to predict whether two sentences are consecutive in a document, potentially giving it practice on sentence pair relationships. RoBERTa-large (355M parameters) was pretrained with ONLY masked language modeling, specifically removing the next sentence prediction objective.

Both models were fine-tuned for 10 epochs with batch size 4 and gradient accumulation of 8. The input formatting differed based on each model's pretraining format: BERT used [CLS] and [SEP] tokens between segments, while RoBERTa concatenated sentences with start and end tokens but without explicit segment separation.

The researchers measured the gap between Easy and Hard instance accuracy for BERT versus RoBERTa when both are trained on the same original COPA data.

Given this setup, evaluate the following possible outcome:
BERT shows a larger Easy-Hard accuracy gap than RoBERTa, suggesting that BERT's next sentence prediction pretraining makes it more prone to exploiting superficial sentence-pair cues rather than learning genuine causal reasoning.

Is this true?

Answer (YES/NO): YES